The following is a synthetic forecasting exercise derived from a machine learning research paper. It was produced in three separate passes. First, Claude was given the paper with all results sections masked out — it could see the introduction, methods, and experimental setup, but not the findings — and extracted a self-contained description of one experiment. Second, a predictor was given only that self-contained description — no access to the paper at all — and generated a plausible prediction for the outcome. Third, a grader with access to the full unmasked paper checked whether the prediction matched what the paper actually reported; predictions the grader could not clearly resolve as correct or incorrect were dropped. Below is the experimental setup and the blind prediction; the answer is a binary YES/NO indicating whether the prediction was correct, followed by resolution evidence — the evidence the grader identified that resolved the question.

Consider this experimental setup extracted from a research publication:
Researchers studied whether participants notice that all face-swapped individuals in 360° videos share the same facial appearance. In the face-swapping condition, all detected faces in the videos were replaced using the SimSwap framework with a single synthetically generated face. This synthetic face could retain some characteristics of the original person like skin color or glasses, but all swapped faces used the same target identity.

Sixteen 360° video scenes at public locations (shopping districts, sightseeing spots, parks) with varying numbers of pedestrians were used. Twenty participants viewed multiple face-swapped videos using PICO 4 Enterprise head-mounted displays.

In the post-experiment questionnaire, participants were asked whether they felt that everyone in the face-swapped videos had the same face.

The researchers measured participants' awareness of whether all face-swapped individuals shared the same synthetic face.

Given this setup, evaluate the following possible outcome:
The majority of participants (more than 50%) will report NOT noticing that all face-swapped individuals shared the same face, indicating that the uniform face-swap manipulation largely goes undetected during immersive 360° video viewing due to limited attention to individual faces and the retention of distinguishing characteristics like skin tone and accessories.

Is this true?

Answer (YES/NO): YES